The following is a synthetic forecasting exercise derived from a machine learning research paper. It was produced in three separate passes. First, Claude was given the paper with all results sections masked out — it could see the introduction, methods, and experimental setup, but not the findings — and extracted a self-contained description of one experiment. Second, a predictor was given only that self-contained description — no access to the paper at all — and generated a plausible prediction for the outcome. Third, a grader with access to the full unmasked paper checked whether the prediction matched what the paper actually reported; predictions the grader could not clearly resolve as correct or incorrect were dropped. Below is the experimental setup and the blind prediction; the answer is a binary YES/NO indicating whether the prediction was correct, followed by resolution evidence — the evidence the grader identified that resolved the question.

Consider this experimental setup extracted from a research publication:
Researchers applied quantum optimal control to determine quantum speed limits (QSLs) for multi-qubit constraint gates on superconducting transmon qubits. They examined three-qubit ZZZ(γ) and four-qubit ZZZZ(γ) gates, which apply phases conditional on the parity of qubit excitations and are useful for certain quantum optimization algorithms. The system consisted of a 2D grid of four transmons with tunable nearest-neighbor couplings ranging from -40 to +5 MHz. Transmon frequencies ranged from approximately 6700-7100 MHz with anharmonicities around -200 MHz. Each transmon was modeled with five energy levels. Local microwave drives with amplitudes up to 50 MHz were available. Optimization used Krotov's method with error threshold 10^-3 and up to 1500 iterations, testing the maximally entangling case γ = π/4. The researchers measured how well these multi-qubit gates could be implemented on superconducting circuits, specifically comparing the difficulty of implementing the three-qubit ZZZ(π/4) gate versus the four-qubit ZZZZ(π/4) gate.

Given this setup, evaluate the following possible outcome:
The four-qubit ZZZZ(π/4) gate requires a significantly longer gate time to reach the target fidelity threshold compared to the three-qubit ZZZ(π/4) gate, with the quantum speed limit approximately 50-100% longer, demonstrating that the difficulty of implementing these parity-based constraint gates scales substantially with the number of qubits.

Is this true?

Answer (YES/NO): NO